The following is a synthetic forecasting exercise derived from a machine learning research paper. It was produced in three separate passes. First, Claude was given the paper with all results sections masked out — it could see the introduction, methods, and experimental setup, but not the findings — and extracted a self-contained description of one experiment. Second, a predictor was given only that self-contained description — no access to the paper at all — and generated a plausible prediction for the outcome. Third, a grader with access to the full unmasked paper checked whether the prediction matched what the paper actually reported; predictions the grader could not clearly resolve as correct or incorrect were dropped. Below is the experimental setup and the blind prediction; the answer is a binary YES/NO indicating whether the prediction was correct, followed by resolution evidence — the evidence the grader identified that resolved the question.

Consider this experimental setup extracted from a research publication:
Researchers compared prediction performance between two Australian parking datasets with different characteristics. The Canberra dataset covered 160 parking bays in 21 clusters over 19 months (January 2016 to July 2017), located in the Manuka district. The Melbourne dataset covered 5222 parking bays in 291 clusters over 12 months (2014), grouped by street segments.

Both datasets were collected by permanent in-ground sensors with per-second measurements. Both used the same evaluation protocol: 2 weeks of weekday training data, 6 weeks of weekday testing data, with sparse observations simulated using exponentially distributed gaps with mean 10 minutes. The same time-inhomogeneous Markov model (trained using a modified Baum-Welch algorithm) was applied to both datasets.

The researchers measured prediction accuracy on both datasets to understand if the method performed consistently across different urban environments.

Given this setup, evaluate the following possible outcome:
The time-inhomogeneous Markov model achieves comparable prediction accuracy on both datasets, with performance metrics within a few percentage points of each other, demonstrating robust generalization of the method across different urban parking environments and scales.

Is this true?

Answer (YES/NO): YES